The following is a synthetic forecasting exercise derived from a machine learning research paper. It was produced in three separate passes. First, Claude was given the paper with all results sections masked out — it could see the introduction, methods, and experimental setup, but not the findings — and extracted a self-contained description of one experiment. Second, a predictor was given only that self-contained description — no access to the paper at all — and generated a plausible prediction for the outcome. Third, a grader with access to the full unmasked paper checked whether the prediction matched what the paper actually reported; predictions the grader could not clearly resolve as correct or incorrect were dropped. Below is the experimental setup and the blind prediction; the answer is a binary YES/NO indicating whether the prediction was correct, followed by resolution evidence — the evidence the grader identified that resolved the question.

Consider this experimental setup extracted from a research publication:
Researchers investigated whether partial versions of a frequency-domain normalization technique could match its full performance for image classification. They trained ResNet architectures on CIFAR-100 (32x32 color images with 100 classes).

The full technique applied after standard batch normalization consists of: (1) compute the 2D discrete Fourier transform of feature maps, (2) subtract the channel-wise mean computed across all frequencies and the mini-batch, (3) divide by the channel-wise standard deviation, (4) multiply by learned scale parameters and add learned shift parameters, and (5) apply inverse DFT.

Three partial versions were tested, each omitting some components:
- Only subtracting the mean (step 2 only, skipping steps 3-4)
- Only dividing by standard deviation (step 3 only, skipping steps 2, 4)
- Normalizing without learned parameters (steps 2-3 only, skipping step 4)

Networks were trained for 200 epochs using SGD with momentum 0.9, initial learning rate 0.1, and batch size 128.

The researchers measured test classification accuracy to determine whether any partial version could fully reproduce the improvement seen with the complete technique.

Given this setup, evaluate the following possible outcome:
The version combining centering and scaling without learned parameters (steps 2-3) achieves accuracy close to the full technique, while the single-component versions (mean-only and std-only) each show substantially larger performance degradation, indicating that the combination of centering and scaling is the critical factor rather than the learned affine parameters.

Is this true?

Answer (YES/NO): NO